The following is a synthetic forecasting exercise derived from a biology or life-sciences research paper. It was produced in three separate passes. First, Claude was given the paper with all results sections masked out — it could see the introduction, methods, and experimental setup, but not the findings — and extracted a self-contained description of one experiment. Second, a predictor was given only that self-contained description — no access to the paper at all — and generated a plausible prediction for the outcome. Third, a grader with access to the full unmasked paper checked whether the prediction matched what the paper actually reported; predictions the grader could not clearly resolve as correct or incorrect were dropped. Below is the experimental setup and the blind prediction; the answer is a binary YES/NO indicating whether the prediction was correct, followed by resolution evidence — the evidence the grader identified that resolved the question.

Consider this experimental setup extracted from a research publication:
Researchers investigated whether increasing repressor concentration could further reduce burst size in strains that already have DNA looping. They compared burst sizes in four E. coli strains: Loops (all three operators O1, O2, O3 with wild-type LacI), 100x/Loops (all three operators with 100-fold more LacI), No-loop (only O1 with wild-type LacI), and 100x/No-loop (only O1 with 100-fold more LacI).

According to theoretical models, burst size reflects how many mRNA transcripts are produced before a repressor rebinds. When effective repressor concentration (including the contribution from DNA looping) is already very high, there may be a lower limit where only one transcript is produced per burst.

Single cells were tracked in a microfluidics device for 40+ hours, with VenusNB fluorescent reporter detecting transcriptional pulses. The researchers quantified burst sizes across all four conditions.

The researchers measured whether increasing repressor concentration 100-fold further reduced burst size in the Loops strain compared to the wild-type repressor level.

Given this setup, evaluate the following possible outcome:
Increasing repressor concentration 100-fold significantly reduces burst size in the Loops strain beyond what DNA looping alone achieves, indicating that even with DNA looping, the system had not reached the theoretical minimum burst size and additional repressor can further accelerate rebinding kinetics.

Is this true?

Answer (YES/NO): NO